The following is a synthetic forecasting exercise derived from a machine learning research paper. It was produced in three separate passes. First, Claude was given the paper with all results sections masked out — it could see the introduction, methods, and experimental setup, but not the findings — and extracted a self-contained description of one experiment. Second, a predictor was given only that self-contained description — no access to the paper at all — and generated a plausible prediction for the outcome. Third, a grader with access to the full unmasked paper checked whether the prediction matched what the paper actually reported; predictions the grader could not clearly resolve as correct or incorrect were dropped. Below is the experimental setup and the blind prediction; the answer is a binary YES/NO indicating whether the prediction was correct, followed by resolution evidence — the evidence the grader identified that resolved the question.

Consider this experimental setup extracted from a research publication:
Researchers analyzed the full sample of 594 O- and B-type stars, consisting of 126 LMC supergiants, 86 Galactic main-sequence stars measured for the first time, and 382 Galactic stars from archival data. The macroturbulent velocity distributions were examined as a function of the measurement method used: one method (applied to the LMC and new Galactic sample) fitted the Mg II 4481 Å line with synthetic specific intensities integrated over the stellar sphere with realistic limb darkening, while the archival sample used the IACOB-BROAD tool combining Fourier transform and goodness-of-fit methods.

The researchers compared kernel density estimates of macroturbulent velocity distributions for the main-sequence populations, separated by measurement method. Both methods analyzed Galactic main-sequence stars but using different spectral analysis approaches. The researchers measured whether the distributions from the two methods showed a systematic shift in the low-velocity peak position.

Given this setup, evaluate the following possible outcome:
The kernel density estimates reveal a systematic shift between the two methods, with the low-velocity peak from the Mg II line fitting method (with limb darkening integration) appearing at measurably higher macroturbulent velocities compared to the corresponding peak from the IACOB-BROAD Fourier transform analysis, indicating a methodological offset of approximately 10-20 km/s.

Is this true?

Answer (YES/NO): NO